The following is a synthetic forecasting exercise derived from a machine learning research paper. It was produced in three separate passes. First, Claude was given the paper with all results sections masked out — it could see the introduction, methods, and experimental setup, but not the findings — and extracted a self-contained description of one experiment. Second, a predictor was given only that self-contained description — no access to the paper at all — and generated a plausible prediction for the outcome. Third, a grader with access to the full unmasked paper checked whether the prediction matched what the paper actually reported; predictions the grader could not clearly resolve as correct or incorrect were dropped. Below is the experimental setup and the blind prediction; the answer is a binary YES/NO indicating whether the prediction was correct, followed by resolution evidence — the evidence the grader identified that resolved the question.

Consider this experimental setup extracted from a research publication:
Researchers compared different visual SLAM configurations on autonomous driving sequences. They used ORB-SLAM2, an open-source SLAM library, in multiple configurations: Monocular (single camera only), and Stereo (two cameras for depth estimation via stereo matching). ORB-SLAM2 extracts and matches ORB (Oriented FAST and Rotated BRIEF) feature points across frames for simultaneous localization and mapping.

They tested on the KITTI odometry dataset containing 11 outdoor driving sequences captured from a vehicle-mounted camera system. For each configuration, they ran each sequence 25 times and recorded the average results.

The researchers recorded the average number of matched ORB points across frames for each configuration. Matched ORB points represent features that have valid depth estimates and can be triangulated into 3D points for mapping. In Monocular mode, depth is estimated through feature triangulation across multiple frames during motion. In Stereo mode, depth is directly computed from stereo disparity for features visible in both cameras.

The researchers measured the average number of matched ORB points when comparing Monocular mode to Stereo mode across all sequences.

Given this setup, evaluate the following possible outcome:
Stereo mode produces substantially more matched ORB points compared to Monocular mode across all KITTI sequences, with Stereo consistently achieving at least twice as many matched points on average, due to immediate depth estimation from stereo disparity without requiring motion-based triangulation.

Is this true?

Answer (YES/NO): NO